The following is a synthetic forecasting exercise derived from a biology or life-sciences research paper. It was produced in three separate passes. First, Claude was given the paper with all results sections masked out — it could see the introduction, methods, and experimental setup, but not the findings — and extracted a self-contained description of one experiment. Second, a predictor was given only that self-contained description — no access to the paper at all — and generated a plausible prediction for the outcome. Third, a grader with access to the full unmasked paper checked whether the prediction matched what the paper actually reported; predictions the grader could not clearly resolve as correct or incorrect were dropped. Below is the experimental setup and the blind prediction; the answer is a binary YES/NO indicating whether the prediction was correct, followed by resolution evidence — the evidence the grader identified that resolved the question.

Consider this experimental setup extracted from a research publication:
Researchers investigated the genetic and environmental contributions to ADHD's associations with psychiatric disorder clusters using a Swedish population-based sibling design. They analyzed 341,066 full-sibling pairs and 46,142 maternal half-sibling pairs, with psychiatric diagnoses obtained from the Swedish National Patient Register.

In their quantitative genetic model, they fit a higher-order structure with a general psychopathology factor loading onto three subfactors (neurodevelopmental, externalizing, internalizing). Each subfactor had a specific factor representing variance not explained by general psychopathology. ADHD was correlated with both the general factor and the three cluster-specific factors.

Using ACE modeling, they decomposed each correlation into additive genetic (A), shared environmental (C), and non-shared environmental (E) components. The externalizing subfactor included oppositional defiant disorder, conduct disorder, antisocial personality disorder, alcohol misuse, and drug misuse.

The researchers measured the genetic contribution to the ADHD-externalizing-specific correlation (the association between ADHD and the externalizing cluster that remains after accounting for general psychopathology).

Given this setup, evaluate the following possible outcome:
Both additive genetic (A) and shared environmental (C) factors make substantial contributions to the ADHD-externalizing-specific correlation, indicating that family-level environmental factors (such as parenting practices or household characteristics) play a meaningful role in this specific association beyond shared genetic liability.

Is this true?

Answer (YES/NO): NO